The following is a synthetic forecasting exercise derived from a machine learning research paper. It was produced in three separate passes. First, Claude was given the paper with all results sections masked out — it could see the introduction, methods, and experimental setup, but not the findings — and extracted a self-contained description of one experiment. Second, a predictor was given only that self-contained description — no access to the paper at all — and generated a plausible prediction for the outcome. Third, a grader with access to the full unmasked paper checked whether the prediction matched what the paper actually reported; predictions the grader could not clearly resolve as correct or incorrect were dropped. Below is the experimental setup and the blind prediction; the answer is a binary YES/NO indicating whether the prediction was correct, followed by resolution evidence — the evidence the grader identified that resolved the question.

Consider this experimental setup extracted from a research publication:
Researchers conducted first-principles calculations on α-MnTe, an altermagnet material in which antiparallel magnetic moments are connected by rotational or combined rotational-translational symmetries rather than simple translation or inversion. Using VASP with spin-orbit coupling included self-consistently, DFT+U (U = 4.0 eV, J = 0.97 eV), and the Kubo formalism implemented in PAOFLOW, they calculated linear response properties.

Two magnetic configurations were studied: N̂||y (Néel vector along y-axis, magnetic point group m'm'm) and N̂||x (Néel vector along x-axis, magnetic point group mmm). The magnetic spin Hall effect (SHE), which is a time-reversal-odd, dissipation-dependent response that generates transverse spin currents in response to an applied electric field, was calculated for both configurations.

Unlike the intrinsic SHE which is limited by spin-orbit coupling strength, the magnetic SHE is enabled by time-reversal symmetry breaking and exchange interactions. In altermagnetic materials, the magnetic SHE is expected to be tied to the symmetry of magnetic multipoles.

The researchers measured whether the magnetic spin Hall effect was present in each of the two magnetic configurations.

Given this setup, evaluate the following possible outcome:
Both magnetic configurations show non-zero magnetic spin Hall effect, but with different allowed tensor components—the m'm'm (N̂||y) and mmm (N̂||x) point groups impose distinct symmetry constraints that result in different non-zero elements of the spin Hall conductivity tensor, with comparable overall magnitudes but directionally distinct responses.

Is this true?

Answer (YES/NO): YES